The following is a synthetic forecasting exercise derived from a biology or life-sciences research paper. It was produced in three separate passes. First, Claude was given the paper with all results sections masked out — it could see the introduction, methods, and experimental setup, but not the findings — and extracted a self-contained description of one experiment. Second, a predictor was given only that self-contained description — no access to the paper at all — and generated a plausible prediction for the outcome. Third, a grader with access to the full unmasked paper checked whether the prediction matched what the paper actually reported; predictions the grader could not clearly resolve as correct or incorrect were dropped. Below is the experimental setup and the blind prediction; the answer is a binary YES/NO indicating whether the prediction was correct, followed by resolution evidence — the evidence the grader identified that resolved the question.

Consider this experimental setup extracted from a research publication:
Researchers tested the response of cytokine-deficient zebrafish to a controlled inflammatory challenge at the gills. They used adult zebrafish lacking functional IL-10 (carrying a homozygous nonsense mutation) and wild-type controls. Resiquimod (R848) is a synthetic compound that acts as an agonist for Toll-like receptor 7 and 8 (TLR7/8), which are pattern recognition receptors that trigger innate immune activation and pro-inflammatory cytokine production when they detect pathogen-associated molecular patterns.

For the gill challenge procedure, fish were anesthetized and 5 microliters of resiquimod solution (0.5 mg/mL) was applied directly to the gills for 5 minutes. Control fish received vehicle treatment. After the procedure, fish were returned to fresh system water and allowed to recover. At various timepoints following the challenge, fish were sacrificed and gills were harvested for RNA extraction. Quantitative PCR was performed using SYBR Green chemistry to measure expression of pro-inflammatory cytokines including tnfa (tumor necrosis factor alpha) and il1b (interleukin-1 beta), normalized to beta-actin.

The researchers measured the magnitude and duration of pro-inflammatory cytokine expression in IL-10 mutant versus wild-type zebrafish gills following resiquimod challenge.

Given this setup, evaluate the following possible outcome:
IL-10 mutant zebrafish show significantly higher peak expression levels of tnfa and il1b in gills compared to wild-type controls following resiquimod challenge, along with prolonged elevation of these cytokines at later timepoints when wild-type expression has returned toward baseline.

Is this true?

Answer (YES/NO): NO